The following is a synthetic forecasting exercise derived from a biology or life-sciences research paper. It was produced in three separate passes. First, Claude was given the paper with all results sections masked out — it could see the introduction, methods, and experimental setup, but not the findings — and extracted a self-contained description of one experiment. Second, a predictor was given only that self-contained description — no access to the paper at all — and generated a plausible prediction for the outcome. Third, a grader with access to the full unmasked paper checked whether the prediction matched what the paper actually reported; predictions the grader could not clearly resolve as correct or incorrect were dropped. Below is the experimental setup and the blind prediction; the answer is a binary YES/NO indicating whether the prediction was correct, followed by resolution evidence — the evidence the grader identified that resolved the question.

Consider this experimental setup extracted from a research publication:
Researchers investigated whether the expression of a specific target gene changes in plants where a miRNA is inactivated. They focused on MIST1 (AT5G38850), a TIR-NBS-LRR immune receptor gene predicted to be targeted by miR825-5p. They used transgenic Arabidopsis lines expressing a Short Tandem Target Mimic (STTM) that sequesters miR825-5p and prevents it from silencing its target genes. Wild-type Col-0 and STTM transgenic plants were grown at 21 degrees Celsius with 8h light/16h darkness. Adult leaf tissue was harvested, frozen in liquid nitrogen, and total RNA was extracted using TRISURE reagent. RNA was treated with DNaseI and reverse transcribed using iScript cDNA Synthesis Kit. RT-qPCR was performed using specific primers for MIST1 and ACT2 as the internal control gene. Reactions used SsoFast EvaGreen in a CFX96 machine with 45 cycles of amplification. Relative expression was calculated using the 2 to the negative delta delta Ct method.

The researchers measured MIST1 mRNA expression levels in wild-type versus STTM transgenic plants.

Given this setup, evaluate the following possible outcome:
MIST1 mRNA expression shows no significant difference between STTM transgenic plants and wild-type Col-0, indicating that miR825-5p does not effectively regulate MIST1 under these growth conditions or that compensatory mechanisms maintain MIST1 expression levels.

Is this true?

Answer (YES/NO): NO